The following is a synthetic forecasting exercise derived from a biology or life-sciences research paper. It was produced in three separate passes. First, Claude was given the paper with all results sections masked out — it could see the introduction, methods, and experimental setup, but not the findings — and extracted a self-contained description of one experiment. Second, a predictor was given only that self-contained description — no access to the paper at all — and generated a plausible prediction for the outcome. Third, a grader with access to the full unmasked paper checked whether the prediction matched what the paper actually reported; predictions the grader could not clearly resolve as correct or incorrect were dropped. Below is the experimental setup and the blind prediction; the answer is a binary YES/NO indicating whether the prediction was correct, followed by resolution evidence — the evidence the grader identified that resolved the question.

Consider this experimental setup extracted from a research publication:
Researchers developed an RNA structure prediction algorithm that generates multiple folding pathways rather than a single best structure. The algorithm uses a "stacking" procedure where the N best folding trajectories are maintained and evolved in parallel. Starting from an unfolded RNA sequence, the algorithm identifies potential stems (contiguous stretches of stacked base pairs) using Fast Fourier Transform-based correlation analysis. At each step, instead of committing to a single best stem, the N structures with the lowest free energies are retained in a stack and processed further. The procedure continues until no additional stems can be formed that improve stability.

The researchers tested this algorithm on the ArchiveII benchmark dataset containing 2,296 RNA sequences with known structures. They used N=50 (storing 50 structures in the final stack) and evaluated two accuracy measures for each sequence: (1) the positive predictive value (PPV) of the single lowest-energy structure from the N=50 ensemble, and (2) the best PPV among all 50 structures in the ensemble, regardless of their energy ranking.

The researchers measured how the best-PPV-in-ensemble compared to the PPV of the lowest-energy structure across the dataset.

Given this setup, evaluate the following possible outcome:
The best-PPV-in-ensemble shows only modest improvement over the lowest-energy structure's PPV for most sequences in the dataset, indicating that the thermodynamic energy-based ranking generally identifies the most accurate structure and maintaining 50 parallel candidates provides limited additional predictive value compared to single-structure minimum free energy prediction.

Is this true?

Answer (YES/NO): NO